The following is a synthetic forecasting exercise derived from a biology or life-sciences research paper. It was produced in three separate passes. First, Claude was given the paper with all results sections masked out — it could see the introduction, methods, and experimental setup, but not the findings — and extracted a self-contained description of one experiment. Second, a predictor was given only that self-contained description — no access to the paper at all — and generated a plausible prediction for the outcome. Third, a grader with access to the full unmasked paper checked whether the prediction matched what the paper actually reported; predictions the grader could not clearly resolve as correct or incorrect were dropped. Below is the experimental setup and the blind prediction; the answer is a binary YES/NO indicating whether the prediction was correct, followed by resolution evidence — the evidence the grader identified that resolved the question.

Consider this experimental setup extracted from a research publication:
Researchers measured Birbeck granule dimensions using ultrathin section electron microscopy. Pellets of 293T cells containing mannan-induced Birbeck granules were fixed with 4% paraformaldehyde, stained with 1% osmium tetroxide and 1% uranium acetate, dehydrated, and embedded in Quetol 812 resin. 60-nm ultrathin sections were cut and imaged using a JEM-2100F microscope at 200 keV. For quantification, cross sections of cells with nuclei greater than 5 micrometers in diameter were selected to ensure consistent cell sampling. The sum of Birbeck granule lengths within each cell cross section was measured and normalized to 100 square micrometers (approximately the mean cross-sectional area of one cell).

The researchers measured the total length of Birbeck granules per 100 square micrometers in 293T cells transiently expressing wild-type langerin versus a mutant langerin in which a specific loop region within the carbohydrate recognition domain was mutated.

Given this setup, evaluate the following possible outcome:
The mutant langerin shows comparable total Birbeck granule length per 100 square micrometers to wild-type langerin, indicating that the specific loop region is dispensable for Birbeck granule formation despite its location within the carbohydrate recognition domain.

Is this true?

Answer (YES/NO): NO